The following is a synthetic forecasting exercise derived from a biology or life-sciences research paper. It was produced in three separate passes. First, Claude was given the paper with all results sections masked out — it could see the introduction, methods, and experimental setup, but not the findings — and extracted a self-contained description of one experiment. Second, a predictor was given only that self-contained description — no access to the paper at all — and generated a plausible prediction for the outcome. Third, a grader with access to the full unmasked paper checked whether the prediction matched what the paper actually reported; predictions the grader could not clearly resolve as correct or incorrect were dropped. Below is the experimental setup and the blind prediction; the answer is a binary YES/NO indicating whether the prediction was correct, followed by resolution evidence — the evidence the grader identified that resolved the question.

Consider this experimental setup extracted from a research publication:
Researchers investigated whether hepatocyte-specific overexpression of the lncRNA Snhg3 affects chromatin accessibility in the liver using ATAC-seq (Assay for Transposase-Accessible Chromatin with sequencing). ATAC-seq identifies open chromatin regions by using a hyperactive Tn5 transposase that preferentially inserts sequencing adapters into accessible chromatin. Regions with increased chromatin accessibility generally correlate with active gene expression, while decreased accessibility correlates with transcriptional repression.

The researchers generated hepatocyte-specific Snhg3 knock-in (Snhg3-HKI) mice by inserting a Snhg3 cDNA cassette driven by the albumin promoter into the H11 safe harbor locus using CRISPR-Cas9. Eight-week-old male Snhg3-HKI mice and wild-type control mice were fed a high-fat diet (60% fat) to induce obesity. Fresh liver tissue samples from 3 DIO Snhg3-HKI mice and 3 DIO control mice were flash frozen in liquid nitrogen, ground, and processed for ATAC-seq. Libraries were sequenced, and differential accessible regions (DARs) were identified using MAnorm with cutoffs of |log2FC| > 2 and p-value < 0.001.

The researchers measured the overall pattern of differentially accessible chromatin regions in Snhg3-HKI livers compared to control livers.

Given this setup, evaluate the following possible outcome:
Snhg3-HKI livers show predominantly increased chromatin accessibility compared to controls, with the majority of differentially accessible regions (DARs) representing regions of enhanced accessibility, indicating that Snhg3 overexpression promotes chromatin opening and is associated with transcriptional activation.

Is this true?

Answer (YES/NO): YES